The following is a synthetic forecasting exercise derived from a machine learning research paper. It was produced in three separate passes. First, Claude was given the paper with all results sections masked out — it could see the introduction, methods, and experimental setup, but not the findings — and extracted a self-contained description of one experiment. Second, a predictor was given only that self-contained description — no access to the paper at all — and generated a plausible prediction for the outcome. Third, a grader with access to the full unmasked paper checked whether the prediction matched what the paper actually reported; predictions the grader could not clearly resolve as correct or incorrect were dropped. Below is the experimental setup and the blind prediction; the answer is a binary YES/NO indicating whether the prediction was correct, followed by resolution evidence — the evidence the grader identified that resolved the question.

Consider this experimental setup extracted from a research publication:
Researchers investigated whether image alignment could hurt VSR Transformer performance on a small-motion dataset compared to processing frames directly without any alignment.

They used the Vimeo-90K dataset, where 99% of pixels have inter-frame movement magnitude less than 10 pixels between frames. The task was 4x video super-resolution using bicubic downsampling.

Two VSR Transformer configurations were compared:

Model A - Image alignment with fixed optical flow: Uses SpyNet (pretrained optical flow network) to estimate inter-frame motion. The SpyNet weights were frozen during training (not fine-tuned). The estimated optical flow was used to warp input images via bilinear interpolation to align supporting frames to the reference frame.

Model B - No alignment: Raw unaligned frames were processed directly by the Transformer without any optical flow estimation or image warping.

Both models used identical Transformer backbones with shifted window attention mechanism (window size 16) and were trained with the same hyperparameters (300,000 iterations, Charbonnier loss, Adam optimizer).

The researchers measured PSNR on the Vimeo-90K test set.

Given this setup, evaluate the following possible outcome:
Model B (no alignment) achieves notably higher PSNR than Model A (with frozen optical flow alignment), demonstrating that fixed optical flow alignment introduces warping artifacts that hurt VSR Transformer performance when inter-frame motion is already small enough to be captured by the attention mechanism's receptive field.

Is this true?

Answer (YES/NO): YES